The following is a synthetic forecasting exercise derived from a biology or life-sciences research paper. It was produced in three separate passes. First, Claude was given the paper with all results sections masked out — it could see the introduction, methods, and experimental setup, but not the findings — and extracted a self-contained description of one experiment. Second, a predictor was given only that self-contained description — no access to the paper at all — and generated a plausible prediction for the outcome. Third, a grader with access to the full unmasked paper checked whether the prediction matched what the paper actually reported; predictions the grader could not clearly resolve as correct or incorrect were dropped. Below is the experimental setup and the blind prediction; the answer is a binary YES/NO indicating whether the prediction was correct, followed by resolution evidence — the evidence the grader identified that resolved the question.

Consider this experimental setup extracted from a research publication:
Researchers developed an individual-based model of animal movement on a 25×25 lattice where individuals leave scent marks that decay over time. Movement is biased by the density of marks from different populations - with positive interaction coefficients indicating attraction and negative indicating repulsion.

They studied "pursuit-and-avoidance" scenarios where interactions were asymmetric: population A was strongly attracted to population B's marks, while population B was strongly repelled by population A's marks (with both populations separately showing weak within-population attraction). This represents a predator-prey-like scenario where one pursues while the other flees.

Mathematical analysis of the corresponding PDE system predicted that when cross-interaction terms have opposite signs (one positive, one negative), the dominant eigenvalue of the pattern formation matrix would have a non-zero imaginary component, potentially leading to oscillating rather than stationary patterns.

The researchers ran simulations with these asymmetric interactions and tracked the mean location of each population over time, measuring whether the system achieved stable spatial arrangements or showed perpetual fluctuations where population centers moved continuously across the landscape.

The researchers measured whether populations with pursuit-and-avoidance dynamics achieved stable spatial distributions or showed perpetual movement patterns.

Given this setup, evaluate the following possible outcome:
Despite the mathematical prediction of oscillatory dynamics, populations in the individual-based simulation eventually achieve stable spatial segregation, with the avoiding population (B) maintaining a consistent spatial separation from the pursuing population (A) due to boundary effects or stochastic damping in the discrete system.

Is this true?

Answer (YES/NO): NO